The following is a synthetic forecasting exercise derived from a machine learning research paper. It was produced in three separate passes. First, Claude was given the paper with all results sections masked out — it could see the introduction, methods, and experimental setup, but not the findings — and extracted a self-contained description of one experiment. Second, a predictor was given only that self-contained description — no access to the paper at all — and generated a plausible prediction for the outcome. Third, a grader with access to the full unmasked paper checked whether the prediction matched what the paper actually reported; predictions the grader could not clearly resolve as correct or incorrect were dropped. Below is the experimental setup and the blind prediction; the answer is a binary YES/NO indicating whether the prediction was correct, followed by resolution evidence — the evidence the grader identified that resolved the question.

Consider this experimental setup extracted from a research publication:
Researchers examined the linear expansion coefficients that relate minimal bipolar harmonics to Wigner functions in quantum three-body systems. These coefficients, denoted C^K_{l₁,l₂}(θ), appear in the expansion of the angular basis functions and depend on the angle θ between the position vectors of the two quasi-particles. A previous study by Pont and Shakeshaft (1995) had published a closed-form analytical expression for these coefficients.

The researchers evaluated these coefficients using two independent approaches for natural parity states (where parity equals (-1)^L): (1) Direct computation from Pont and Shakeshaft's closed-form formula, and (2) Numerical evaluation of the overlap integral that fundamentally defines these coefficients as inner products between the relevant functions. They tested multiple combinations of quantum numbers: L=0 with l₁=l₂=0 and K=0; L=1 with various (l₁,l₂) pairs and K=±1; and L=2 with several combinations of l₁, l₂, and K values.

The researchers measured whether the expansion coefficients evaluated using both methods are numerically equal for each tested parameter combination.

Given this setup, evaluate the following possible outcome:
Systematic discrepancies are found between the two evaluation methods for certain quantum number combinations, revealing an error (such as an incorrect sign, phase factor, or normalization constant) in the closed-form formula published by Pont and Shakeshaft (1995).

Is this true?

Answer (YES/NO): YES